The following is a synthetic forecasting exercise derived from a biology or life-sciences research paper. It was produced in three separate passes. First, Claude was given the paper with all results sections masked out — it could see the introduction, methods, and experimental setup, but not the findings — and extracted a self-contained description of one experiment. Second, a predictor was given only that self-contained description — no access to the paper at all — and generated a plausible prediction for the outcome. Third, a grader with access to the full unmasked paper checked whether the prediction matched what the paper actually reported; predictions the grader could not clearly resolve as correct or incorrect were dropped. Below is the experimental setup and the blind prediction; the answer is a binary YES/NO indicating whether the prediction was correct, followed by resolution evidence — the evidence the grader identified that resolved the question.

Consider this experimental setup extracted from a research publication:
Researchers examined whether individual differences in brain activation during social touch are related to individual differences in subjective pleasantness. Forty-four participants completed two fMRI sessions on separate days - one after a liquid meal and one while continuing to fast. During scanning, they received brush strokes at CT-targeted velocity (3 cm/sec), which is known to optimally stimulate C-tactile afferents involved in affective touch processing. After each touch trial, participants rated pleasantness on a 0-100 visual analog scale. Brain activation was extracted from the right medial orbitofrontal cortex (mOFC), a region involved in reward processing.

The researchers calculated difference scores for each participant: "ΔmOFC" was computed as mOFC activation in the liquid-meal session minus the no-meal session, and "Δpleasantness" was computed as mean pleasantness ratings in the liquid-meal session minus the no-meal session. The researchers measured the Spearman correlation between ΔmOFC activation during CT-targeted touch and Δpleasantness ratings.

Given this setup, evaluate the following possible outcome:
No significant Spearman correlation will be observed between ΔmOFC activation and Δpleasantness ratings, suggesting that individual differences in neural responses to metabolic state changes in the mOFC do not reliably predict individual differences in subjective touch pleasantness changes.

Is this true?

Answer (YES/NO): NO